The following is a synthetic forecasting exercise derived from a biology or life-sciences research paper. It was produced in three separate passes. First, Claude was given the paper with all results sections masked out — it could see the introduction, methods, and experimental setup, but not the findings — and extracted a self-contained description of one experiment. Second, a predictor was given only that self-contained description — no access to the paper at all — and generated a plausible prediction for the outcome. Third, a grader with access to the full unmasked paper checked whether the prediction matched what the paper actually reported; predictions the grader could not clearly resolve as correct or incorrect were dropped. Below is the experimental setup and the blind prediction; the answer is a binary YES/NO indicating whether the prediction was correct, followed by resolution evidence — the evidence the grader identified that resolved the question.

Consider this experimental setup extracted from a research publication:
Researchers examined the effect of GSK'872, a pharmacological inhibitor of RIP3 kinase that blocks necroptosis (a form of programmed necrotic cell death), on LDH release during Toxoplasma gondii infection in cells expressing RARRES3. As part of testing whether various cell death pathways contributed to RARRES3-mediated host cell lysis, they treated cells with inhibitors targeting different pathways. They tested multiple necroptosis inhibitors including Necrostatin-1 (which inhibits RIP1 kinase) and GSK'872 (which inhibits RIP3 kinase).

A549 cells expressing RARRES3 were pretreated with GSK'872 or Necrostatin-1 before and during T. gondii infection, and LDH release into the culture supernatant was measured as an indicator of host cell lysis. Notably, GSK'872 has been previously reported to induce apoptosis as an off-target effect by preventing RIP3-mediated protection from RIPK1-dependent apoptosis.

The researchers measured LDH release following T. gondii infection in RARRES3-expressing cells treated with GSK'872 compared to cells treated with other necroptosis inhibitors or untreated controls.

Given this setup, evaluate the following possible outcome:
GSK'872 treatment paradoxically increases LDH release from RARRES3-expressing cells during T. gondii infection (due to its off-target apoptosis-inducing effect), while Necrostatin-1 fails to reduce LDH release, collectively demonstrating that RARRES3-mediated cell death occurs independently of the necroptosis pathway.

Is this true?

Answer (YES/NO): NO